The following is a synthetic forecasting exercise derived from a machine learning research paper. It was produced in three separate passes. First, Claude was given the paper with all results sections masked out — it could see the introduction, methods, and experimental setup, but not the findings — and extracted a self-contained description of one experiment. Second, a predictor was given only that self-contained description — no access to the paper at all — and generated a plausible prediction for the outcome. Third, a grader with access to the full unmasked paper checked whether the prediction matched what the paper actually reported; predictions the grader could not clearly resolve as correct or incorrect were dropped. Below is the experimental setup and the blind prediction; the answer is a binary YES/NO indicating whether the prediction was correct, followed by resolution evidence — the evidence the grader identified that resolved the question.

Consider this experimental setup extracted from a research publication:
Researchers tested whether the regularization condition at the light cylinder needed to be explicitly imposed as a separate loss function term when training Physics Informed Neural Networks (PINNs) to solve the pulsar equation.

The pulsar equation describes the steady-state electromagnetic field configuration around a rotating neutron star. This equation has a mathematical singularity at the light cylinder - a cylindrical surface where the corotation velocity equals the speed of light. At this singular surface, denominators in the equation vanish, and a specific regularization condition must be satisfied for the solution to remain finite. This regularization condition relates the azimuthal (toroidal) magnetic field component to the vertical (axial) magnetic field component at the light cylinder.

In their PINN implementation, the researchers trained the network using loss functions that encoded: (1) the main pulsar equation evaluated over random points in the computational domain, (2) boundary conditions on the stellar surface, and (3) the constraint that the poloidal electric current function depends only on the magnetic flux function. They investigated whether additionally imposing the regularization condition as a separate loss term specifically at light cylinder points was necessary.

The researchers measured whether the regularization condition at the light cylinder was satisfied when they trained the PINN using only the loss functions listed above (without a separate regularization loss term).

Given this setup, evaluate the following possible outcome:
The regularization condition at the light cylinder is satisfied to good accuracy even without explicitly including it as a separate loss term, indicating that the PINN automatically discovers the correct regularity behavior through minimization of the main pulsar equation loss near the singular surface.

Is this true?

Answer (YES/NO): YES